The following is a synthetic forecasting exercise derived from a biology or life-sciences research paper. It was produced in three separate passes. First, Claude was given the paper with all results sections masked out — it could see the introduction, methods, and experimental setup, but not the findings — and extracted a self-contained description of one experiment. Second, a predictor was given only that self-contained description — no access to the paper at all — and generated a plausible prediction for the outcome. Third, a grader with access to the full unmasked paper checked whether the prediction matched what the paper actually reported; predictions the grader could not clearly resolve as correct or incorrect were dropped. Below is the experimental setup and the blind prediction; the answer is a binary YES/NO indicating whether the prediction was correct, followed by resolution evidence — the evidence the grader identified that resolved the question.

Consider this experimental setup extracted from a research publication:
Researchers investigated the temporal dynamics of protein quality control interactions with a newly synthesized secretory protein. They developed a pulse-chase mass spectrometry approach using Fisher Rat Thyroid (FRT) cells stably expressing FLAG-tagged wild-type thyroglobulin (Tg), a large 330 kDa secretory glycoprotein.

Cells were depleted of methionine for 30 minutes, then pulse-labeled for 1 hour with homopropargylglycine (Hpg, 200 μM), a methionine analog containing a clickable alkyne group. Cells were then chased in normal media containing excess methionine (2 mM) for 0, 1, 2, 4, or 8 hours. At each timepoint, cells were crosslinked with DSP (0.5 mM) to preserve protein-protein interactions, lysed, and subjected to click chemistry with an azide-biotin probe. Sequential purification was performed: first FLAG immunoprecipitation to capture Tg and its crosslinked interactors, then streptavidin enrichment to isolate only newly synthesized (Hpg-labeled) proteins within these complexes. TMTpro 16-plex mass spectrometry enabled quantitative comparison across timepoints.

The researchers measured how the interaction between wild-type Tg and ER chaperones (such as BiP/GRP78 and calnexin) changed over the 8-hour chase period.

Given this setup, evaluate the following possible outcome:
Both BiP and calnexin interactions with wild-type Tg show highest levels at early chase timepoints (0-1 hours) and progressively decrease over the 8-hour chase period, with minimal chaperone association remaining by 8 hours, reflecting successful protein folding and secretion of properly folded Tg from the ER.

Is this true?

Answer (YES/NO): NO